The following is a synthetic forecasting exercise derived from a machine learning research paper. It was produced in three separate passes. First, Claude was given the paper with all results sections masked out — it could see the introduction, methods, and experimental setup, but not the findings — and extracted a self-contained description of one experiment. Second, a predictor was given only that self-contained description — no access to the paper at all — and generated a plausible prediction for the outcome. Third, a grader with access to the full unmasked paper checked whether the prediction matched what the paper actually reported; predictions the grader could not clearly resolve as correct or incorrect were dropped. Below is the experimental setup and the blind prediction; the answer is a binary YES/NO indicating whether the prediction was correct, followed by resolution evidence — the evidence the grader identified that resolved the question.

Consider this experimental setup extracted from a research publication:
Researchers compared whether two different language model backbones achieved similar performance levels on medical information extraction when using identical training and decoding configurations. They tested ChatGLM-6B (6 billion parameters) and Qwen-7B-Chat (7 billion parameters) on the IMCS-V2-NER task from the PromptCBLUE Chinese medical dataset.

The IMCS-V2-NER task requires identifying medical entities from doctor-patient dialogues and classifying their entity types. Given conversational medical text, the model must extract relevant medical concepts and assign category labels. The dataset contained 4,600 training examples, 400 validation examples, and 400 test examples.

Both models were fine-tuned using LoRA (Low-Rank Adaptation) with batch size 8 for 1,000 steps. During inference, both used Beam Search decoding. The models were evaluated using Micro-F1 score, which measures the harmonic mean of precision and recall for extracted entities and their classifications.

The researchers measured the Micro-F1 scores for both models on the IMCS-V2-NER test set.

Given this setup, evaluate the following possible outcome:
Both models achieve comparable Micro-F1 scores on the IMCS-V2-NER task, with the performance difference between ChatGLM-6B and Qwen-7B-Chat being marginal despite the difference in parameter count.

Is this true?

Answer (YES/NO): YES